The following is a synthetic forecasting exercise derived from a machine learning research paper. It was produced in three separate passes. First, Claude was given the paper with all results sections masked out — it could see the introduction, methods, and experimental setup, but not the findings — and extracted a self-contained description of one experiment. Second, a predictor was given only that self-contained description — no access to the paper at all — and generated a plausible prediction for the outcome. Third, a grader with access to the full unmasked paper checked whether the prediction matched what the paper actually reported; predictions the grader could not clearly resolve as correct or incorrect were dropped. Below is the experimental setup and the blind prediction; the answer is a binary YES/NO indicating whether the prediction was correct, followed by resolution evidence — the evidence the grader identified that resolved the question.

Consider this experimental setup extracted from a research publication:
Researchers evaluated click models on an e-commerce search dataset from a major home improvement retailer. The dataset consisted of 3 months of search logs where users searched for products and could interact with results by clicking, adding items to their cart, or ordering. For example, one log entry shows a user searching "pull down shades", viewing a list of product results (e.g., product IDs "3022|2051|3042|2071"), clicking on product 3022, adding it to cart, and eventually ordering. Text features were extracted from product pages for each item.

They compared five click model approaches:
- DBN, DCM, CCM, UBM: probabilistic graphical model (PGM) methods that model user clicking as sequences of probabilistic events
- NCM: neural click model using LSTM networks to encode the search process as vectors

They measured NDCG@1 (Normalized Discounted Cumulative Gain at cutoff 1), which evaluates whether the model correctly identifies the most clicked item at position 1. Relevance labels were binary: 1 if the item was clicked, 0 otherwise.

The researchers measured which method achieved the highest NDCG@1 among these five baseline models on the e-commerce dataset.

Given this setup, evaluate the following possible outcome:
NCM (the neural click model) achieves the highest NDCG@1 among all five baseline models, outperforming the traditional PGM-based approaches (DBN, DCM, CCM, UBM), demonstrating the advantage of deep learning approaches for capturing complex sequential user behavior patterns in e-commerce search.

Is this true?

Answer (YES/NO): NO